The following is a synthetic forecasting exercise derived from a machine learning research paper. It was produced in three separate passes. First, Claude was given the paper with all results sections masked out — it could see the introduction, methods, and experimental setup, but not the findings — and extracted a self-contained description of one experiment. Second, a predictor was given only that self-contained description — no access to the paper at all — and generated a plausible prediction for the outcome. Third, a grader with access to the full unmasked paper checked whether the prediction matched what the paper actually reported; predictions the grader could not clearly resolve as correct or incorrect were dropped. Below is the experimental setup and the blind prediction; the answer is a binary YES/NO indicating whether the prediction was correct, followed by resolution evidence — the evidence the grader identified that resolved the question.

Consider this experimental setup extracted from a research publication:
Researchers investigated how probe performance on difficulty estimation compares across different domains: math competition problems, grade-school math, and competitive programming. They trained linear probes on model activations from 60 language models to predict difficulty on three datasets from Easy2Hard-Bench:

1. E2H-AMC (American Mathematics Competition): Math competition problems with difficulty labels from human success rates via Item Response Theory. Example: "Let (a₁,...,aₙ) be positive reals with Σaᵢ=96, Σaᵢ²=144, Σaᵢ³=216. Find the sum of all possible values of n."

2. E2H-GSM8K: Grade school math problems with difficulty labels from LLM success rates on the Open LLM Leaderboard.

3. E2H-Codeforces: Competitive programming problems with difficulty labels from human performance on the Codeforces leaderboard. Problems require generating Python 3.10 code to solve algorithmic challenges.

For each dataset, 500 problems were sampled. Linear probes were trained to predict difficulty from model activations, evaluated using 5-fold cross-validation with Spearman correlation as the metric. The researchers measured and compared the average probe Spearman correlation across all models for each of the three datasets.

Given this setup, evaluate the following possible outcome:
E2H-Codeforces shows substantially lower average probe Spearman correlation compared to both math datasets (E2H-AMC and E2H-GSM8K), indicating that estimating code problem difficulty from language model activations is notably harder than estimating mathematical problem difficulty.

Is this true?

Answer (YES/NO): NO